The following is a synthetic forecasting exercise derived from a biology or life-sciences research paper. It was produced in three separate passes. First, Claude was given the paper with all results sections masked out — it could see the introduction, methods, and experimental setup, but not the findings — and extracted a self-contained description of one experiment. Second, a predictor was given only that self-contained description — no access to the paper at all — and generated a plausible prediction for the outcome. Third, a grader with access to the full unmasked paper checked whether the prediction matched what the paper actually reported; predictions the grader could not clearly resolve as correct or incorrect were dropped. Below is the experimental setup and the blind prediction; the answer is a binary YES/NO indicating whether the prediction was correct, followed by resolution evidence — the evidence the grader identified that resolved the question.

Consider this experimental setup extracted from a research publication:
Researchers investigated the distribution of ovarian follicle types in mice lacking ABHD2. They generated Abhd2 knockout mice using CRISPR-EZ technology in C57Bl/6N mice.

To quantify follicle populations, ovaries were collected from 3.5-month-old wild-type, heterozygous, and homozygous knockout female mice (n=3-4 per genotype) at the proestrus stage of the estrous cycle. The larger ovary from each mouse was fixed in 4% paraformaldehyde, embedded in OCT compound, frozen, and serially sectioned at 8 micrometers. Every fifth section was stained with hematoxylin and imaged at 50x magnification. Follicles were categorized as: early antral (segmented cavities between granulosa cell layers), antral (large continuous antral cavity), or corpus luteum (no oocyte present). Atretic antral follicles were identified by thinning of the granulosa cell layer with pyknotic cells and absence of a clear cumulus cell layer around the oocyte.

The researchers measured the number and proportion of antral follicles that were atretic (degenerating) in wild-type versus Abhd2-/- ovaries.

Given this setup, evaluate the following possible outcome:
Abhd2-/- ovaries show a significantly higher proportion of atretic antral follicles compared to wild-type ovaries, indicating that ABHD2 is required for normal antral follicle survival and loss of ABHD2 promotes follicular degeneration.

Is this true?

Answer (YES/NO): YES